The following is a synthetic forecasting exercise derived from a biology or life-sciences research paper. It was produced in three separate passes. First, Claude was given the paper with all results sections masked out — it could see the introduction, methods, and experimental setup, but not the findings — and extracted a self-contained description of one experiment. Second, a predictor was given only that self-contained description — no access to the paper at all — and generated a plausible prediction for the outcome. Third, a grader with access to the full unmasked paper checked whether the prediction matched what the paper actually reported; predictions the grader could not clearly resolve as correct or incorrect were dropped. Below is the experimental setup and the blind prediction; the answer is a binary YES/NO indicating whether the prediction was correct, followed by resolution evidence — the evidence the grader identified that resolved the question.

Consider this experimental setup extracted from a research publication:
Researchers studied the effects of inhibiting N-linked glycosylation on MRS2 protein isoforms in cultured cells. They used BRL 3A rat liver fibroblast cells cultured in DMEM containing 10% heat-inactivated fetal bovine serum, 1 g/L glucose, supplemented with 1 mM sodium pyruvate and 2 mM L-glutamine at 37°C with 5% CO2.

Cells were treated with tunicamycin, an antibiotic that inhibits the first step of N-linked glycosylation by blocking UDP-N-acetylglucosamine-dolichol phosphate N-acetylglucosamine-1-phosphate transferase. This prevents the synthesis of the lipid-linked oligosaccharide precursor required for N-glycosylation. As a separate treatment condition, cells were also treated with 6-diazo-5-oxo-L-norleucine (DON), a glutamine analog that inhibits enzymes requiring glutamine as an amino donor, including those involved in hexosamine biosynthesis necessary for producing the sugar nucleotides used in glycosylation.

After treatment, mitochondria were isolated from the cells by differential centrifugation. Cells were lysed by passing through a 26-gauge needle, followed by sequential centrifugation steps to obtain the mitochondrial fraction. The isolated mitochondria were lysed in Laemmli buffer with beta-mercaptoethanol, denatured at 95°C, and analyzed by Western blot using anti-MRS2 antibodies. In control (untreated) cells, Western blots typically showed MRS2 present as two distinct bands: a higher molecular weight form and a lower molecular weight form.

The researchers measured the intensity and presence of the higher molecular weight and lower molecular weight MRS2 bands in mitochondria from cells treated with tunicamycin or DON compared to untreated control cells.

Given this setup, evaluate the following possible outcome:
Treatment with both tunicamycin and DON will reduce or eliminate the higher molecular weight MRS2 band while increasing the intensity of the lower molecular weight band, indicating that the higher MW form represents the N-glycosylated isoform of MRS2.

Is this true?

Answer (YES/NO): YES